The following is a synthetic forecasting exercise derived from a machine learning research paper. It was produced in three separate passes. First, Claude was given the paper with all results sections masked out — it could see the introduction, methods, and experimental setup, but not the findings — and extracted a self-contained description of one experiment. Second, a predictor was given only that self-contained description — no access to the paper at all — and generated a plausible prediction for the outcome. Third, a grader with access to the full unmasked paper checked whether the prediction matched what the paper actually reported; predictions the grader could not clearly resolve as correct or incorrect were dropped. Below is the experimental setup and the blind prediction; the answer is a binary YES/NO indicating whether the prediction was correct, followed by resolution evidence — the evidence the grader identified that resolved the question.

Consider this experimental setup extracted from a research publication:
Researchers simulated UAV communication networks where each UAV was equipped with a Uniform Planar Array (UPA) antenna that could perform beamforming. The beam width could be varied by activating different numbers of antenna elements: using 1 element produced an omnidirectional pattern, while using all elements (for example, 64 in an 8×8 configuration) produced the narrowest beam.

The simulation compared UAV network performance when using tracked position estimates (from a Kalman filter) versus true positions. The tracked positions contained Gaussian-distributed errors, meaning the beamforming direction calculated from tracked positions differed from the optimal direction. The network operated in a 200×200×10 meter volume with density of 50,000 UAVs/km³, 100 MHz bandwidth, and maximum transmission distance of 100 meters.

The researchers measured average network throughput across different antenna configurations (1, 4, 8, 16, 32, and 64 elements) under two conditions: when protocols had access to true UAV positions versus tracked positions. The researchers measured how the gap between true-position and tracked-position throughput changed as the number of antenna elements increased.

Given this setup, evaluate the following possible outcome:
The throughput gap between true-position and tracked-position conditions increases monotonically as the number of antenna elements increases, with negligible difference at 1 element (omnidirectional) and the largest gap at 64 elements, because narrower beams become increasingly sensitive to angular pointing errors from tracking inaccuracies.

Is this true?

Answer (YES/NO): YES